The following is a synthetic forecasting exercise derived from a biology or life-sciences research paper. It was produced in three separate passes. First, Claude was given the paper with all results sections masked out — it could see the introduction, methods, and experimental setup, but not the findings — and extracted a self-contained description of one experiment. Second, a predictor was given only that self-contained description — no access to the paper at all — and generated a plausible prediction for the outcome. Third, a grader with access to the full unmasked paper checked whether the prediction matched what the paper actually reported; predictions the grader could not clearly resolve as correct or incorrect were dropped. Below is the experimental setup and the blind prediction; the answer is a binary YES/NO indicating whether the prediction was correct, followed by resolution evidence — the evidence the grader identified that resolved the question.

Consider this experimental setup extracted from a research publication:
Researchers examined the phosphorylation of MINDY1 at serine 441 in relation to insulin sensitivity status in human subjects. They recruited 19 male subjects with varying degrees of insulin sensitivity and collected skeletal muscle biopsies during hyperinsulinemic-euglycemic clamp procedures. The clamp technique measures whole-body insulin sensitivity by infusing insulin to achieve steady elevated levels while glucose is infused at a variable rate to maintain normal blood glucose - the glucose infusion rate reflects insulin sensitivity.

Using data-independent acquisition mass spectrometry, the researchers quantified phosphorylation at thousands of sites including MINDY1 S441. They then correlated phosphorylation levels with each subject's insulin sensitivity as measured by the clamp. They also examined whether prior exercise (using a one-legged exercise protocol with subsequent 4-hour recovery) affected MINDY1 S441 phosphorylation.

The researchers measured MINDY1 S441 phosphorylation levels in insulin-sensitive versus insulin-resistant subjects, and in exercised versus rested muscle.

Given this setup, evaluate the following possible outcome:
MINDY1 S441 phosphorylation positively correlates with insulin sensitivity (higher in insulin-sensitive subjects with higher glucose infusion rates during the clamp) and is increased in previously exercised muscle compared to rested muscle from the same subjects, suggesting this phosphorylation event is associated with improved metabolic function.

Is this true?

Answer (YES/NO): YES